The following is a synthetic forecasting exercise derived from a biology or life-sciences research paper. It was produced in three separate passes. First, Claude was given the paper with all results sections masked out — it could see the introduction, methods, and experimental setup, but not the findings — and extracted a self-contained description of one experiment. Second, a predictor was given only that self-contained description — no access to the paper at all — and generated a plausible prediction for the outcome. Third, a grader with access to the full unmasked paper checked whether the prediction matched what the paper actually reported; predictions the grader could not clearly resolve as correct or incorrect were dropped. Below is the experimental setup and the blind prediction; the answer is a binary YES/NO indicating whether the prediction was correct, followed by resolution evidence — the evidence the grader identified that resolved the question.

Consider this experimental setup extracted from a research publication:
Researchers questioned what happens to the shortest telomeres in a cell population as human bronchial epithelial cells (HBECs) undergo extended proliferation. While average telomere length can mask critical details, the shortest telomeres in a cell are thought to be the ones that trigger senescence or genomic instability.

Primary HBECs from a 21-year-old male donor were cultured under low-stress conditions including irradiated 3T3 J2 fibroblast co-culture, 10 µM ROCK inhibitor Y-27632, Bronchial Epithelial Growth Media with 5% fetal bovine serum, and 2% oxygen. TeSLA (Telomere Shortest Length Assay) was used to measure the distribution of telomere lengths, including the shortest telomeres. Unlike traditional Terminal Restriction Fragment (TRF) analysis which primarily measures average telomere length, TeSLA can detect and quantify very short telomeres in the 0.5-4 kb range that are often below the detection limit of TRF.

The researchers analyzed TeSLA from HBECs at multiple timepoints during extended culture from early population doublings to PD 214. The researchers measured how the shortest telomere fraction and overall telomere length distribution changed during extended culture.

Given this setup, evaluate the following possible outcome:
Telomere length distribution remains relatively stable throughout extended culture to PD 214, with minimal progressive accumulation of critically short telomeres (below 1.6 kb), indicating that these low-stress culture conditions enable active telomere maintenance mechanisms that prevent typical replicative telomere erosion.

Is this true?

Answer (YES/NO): NO